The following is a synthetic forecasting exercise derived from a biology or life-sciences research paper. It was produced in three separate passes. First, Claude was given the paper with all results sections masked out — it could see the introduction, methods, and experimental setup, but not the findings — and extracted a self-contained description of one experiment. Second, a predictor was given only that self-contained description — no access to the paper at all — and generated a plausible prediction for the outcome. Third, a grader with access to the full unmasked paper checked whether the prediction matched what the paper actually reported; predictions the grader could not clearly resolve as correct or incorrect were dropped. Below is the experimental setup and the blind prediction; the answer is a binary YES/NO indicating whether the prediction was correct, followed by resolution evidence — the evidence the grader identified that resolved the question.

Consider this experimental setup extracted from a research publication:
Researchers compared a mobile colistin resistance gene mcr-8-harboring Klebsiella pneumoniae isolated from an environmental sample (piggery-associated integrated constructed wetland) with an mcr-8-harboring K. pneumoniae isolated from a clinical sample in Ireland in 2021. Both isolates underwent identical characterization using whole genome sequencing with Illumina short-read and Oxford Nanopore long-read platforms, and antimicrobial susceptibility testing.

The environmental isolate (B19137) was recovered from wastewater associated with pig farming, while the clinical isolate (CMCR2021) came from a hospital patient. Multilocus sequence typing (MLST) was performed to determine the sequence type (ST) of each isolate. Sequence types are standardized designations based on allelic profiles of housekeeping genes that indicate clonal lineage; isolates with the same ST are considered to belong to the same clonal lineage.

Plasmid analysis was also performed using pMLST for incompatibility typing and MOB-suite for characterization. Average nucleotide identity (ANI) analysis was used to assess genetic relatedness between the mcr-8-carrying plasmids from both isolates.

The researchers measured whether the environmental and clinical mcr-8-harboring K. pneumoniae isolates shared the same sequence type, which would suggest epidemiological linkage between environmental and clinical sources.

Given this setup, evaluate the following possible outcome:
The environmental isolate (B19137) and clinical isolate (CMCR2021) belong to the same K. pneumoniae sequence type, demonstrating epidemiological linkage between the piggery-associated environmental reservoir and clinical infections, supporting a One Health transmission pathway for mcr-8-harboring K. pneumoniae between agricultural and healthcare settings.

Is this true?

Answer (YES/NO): NO